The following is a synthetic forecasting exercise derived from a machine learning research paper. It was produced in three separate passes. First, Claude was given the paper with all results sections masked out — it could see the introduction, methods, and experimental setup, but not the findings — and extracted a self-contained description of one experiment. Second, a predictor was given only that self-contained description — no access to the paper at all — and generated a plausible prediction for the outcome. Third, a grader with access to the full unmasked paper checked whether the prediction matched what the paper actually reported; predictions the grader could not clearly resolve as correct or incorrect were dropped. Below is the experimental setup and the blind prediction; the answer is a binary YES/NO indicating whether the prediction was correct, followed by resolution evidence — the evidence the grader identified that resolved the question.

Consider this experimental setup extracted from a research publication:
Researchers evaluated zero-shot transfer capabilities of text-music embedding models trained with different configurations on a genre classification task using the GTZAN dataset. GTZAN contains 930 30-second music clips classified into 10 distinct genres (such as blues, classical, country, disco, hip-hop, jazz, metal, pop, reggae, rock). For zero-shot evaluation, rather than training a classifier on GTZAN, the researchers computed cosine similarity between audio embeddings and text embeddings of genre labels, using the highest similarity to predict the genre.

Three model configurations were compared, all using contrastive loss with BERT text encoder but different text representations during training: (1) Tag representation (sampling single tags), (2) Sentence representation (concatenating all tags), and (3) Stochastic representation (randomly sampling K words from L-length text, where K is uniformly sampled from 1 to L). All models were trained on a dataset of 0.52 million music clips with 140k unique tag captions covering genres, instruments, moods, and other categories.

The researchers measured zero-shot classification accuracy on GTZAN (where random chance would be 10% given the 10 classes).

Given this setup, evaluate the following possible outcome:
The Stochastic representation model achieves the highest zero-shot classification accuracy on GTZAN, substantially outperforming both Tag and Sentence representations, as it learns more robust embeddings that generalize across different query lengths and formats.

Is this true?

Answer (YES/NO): NO